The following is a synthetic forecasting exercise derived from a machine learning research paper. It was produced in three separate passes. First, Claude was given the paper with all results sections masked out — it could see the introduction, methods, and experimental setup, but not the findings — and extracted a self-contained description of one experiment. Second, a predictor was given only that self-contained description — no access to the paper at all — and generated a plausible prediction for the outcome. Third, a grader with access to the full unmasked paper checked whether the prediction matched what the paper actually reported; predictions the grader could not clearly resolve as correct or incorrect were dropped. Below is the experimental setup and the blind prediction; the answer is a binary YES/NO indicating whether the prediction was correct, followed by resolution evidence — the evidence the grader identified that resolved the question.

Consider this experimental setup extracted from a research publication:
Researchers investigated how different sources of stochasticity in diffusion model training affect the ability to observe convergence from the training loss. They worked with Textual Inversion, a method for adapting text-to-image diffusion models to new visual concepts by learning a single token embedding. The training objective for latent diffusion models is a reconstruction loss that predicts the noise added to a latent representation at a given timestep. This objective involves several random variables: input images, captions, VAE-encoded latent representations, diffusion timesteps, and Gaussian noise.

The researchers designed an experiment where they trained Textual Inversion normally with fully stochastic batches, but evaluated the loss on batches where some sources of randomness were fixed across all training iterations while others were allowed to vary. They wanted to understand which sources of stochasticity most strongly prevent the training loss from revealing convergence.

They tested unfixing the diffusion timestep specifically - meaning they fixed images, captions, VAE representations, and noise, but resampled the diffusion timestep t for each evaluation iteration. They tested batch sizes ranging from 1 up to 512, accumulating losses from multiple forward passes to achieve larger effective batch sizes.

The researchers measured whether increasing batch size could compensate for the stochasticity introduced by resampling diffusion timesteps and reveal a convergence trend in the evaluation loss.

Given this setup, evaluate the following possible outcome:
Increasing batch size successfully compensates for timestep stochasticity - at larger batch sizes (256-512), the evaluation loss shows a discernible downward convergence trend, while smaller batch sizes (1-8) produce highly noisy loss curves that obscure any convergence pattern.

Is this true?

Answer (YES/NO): NO